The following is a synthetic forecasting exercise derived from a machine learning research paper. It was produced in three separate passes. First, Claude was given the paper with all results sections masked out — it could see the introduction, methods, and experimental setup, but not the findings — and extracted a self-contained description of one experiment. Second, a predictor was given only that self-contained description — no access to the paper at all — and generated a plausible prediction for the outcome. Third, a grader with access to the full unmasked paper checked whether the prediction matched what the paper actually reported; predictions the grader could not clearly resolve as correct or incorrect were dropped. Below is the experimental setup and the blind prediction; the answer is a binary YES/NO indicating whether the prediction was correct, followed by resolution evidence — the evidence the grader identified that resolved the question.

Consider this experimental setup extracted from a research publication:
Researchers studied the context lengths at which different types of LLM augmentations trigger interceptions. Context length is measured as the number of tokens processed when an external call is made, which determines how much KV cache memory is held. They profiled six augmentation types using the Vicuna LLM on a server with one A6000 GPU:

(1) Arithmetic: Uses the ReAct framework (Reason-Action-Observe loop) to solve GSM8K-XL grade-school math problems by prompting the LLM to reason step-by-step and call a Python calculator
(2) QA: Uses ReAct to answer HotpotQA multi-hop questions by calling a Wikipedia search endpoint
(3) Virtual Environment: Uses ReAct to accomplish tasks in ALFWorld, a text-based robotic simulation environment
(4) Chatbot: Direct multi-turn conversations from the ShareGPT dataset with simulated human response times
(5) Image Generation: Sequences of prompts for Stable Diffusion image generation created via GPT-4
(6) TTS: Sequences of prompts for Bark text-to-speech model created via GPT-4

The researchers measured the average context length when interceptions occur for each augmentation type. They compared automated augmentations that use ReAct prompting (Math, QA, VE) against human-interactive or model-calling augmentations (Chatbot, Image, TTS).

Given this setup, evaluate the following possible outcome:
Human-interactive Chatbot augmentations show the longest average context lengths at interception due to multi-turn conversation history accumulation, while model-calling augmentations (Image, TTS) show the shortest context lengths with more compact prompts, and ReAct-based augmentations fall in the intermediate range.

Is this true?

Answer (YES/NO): NO